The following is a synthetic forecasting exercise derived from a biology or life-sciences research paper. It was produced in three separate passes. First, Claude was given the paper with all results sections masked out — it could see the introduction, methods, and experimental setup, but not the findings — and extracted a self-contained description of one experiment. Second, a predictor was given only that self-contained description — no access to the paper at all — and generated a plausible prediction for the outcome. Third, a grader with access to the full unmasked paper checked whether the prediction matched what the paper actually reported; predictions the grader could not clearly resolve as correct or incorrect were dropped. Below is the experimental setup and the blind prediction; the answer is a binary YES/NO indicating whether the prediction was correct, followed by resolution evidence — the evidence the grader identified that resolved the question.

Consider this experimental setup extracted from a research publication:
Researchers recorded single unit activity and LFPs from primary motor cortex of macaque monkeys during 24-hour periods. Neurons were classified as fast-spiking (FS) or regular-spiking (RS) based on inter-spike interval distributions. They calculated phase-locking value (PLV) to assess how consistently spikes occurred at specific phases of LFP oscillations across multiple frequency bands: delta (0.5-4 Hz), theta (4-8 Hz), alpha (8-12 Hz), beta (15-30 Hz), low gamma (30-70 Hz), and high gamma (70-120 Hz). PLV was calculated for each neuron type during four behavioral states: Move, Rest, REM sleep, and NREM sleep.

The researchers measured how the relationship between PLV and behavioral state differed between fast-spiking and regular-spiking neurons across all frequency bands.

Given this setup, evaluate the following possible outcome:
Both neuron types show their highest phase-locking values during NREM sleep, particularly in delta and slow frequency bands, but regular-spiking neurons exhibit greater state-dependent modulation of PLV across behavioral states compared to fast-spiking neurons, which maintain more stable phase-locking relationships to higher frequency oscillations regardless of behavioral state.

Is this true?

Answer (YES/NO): NO